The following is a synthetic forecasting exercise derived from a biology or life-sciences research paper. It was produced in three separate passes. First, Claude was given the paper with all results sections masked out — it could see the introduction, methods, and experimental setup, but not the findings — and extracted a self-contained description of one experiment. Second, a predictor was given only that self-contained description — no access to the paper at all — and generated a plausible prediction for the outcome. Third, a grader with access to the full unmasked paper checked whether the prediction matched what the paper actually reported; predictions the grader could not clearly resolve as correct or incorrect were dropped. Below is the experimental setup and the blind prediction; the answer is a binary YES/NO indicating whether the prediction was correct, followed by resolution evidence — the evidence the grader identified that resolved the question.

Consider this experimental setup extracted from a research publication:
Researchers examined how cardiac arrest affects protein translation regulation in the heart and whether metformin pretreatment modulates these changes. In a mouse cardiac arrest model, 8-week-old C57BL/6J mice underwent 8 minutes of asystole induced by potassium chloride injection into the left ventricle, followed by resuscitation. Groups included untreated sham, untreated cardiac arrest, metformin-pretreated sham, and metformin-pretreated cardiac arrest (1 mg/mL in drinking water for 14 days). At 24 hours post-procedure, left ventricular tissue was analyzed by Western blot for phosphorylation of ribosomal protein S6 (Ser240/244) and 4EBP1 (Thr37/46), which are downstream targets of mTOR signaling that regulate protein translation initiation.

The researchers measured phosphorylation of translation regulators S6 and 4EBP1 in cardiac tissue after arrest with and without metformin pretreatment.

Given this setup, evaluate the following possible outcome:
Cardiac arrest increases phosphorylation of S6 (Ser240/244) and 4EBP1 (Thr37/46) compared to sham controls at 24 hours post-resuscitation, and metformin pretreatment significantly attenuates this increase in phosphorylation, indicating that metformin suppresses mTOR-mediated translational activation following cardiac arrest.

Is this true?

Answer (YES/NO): NO